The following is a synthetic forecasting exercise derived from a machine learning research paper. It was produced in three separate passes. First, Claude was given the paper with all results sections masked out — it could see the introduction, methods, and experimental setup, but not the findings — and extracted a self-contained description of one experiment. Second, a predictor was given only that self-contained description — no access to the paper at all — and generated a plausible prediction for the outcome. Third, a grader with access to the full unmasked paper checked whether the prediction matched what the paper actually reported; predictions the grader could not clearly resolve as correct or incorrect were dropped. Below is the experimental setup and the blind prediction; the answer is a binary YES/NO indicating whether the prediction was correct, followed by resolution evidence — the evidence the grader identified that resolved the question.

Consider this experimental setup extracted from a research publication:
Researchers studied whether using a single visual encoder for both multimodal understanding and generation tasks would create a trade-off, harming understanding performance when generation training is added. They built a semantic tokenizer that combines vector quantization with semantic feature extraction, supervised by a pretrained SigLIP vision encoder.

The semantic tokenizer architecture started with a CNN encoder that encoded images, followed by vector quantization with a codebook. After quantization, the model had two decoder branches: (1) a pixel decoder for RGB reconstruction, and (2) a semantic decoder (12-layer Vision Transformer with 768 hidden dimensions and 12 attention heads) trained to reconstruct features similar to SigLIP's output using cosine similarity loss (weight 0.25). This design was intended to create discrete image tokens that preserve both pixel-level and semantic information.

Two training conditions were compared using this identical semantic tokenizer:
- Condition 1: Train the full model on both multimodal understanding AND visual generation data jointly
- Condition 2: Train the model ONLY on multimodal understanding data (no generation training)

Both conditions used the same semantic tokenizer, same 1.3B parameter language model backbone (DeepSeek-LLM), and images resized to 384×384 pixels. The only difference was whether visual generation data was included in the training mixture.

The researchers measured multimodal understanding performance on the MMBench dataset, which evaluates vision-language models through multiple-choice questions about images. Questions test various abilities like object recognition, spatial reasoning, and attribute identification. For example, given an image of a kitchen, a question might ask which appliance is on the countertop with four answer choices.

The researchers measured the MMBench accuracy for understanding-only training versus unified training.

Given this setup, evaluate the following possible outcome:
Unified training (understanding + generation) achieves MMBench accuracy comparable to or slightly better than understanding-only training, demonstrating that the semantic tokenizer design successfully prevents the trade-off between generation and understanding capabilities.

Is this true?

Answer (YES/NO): NO